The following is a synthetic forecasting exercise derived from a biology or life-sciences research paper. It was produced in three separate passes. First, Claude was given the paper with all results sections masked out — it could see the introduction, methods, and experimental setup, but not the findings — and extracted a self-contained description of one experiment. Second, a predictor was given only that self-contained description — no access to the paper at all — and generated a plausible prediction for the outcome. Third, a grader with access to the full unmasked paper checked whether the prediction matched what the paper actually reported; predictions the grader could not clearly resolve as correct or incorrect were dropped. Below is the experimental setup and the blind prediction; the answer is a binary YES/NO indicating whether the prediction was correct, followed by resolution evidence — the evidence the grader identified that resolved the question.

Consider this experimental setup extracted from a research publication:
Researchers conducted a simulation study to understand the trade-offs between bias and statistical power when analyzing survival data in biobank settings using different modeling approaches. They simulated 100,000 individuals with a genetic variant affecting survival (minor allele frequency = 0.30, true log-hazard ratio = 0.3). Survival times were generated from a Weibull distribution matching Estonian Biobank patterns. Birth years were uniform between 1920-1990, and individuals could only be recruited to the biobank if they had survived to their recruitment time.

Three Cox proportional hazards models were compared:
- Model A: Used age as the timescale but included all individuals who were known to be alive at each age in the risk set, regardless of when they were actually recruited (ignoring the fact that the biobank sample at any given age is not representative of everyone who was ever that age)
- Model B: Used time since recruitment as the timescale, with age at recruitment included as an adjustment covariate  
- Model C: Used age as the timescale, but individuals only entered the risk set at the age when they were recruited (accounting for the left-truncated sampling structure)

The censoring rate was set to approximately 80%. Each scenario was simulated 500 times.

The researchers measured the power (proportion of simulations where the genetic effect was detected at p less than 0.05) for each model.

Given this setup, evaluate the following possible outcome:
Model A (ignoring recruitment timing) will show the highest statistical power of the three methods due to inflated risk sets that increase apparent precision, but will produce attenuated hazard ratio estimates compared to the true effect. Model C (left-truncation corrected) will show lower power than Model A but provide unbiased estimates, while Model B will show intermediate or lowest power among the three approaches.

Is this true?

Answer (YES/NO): NO